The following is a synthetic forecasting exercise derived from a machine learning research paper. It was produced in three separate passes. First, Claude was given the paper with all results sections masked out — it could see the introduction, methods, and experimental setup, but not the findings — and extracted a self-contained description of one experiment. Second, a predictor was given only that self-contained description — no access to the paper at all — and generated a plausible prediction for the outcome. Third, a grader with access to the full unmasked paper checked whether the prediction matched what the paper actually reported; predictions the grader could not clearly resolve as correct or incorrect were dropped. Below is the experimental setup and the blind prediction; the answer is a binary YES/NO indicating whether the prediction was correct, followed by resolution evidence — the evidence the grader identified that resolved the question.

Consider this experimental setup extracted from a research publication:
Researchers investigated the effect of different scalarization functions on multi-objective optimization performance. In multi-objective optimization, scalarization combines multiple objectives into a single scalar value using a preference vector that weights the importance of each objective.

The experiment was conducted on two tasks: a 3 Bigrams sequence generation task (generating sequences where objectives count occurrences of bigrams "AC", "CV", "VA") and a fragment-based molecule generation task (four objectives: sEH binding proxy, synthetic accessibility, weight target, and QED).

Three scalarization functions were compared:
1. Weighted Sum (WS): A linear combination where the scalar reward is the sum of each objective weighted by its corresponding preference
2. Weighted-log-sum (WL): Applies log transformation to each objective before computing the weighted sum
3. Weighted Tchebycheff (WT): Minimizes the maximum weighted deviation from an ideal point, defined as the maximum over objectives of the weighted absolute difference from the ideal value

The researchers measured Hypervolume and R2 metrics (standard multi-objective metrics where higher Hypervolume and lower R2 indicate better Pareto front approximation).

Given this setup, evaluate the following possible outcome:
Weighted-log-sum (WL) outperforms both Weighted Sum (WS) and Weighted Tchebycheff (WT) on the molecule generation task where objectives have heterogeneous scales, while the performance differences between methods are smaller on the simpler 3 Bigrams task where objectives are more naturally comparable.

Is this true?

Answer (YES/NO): NO